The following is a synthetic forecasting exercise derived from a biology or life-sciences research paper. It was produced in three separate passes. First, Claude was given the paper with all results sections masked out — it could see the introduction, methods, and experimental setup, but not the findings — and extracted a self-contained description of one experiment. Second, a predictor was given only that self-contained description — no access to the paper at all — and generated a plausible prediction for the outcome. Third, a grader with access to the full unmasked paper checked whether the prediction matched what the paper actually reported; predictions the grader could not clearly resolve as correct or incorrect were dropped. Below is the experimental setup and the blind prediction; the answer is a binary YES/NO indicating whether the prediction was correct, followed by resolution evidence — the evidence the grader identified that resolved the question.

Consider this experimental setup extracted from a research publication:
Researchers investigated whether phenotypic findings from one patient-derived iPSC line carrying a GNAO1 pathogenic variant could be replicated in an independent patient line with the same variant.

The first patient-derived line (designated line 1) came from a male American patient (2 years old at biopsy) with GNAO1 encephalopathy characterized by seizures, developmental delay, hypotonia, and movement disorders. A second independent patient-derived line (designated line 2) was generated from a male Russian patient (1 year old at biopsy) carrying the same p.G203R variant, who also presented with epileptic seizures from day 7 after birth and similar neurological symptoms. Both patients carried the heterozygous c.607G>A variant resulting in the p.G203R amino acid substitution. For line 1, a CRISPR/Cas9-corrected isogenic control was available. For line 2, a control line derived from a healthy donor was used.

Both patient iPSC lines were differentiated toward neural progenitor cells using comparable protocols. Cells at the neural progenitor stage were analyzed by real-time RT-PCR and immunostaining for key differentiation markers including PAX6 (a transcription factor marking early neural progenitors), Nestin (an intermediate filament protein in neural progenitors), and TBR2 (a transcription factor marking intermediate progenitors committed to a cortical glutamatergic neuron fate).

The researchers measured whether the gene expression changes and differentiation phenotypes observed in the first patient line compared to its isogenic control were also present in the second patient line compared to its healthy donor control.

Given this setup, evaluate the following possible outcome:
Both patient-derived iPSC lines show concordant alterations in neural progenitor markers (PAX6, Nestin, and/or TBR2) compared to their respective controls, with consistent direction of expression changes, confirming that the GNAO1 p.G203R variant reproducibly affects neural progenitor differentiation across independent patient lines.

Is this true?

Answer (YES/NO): YES